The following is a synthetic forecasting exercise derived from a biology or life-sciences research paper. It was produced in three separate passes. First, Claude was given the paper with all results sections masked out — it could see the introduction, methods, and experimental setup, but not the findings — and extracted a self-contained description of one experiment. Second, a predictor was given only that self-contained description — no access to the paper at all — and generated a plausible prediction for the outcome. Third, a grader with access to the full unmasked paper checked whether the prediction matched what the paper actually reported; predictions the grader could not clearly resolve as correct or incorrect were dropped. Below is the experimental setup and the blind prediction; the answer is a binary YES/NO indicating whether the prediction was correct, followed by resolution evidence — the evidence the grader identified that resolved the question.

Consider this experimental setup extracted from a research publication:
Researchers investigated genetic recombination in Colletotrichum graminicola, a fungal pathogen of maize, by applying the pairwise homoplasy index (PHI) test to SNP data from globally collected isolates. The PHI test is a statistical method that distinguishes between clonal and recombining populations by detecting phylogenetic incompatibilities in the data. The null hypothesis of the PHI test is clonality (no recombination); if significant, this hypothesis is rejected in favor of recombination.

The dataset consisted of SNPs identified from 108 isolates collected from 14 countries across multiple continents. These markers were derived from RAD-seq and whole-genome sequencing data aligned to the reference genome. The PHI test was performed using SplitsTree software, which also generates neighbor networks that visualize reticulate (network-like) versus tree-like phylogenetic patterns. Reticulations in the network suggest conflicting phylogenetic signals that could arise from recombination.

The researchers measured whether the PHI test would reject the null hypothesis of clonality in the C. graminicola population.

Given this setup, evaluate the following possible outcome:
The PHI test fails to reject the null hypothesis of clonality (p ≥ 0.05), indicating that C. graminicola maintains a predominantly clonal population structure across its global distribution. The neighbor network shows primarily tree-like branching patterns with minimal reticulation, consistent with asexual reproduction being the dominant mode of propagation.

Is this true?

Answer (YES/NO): NO